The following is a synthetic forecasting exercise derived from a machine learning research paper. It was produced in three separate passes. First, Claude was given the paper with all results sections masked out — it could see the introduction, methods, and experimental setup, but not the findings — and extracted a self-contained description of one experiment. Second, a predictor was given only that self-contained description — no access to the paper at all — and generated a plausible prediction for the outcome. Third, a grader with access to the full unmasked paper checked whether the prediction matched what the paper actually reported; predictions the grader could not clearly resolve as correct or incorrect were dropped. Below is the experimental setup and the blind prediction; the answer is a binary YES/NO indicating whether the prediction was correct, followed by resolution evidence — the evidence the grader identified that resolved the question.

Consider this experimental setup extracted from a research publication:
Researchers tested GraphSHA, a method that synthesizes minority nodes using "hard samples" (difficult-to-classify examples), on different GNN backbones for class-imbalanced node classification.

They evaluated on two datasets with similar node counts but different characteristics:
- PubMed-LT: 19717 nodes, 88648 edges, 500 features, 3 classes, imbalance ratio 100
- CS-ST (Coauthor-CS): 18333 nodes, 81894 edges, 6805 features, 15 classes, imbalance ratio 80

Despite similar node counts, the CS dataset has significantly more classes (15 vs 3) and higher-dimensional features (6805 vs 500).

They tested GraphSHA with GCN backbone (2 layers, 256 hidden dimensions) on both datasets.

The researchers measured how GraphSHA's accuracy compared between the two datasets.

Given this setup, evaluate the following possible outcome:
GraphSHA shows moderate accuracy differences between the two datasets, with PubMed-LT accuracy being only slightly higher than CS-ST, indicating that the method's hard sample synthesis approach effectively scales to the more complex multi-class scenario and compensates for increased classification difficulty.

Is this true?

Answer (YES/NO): NO